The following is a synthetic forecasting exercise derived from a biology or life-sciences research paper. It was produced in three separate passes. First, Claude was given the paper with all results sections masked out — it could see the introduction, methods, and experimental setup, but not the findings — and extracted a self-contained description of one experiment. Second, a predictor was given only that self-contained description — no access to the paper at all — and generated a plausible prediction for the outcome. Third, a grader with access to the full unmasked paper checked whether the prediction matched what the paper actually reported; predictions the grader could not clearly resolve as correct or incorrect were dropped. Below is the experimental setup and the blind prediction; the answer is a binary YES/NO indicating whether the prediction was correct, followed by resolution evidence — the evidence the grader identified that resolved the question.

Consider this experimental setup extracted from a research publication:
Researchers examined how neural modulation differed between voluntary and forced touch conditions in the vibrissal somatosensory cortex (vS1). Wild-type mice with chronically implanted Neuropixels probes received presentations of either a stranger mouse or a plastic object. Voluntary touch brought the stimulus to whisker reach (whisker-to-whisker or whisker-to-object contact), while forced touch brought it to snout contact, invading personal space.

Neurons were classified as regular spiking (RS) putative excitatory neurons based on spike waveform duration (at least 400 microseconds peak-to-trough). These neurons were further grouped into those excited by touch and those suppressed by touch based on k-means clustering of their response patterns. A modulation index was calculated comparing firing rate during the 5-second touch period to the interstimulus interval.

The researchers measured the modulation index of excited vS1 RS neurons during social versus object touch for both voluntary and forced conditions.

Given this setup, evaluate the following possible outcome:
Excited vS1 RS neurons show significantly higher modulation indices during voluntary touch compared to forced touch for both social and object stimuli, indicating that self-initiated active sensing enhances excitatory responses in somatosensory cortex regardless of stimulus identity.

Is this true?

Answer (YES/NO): NO